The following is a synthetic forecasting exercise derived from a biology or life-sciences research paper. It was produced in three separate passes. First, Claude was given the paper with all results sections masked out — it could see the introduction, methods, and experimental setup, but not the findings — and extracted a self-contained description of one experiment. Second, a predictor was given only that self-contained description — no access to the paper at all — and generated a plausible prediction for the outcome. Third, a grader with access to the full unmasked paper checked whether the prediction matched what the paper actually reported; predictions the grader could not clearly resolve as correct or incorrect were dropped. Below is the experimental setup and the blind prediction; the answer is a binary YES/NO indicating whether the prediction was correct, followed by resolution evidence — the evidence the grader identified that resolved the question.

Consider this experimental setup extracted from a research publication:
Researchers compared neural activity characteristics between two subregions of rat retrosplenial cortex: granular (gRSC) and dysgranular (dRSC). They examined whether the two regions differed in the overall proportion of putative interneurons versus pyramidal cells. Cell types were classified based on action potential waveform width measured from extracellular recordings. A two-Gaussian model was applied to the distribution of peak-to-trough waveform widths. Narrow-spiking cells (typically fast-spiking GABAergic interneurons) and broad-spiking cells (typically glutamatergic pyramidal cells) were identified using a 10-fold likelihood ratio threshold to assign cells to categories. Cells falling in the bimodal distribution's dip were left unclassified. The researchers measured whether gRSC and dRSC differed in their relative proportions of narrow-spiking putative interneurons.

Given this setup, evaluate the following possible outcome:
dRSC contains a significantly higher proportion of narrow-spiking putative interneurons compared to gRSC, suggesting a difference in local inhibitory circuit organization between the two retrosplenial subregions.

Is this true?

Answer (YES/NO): NO